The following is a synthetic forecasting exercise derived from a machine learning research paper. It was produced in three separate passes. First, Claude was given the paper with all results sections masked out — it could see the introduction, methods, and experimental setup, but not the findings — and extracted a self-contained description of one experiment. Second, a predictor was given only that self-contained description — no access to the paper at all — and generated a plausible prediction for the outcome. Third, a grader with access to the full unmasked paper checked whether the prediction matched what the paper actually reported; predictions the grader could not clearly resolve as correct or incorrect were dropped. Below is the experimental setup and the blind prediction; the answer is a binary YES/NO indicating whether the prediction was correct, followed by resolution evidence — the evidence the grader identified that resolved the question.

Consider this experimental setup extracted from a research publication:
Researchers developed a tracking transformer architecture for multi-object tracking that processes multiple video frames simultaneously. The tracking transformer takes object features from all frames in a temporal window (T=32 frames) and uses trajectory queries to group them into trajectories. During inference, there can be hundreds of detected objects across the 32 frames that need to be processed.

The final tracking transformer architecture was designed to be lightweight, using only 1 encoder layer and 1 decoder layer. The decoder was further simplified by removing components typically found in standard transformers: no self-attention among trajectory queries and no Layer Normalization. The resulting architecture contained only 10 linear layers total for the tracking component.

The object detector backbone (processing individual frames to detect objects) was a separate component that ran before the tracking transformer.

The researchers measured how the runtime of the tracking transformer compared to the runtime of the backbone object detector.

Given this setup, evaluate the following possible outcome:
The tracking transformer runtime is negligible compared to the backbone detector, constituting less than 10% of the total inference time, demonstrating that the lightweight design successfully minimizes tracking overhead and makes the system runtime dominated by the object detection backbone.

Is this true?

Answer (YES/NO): YES